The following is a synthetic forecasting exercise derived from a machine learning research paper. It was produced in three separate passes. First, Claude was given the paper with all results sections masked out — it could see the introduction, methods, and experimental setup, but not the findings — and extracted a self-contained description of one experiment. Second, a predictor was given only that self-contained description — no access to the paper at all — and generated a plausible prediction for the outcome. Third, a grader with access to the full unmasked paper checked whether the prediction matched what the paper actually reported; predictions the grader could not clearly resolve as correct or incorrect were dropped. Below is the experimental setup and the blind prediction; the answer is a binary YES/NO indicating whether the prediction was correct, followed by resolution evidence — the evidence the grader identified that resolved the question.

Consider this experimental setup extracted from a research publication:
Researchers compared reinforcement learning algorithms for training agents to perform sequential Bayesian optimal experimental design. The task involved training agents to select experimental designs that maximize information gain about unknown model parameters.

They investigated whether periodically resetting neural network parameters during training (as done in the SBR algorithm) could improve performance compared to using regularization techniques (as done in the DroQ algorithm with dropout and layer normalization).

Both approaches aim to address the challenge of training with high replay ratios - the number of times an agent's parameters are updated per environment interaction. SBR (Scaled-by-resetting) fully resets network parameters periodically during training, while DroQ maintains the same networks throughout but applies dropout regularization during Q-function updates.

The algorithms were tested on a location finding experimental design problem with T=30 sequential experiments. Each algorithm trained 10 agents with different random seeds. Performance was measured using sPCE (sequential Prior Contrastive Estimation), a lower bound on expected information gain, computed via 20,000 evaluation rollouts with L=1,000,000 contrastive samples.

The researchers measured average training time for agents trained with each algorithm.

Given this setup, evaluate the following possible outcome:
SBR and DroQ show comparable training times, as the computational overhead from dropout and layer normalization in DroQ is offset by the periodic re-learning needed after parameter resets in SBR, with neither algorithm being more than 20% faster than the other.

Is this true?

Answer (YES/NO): NO